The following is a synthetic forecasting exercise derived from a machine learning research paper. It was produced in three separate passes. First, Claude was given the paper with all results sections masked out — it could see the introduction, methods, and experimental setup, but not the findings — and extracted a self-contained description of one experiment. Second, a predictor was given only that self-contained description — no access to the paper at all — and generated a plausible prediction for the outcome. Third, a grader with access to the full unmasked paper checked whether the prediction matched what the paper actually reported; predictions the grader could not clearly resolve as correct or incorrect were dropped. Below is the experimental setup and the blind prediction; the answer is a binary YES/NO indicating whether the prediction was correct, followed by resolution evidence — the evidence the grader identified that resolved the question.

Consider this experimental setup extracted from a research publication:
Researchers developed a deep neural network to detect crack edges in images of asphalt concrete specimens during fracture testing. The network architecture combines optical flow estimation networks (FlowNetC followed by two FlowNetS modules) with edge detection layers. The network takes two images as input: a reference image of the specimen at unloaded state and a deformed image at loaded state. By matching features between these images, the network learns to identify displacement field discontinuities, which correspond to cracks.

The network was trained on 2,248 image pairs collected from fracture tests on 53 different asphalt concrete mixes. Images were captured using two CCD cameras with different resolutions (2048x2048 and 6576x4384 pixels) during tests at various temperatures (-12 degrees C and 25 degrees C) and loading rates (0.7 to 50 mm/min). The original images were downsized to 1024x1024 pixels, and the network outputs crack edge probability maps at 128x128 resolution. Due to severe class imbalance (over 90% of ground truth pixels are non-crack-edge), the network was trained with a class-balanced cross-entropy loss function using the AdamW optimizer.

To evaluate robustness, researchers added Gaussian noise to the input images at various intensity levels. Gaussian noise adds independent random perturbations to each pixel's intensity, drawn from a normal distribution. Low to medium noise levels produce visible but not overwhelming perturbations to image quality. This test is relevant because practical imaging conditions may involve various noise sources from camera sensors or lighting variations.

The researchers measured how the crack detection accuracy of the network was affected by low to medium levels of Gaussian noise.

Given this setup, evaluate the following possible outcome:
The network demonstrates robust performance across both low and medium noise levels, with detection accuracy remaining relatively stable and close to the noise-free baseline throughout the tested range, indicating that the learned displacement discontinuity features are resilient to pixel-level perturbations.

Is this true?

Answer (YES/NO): NO